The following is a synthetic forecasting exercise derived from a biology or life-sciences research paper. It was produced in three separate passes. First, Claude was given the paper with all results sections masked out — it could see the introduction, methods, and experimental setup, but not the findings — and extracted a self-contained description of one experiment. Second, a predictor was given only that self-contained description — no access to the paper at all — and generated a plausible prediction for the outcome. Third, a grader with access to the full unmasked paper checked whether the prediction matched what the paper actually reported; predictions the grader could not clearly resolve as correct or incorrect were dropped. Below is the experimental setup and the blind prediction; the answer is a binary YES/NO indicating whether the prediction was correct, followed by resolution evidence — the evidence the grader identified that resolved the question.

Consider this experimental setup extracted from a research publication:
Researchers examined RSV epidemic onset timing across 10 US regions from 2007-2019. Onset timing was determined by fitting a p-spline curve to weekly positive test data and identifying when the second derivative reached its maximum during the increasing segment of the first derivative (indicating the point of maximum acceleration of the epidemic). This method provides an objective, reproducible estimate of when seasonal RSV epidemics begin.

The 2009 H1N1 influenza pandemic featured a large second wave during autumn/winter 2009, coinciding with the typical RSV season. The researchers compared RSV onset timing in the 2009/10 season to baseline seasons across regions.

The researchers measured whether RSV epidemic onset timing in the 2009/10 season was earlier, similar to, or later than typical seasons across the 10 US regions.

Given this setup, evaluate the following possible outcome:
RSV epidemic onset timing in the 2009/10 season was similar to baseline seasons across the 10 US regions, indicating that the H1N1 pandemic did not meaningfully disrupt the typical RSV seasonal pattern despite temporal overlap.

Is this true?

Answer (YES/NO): NO